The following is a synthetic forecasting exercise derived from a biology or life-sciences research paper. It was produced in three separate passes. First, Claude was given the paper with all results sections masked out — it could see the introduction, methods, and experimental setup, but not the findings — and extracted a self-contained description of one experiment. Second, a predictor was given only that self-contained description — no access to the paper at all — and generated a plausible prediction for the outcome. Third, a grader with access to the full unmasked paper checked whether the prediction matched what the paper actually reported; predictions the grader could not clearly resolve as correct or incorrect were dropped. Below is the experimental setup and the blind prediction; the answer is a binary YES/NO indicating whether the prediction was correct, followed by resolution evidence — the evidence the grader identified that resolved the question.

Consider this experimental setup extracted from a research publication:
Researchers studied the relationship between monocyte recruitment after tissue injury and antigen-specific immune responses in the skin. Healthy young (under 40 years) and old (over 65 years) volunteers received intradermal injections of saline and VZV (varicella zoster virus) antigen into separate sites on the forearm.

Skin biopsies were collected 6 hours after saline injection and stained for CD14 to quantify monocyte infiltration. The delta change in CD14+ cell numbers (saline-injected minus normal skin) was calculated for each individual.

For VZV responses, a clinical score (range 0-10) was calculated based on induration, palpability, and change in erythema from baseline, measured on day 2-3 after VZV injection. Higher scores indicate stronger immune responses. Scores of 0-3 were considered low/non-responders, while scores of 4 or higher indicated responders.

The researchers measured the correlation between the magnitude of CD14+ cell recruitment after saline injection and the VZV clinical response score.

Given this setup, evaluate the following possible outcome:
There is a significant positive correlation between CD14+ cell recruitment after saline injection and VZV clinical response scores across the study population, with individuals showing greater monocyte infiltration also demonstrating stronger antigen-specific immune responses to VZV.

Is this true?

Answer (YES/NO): NO